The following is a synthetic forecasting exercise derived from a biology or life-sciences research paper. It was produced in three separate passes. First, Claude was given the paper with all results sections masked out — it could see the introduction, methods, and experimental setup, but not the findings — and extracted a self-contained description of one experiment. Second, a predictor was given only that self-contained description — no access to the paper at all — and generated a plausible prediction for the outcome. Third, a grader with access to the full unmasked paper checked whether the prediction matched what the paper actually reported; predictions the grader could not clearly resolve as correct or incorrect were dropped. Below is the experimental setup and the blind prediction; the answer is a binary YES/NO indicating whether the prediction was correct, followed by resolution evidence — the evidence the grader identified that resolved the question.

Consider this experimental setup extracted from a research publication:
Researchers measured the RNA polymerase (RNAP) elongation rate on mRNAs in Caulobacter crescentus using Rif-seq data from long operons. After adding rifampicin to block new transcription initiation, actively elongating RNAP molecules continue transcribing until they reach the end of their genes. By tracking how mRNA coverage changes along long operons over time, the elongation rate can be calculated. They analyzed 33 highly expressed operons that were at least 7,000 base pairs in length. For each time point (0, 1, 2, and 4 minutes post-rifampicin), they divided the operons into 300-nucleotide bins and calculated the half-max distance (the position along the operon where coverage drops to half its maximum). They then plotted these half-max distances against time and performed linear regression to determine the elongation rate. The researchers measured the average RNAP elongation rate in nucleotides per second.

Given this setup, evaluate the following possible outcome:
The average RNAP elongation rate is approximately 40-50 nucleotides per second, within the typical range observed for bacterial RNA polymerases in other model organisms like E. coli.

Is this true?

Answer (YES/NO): NO